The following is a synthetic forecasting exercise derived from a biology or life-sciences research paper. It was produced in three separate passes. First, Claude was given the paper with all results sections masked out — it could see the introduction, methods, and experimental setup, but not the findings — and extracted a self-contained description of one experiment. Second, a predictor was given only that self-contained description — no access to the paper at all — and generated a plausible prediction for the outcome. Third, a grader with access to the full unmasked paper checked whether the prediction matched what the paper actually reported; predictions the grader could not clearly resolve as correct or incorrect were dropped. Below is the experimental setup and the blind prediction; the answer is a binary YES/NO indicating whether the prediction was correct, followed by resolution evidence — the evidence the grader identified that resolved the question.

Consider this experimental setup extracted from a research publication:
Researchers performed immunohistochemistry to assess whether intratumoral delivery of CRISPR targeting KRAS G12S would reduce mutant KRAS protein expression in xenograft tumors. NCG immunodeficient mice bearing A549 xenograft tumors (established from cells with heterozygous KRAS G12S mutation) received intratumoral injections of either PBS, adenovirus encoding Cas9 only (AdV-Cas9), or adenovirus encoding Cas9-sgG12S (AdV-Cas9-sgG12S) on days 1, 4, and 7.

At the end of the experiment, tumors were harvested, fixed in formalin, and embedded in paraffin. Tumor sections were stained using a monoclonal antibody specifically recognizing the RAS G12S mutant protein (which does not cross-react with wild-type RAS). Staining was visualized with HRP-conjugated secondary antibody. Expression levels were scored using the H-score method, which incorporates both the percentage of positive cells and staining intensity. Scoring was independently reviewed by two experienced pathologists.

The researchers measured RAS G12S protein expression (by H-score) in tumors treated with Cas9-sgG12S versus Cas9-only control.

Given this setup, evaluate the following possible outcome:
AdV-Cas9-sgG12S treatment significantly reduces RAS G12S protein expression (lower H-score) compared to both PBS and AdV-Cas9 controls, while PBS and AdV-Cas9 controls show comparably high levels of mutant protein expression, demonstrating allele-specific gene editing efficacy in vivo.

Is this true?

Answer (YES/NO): YES